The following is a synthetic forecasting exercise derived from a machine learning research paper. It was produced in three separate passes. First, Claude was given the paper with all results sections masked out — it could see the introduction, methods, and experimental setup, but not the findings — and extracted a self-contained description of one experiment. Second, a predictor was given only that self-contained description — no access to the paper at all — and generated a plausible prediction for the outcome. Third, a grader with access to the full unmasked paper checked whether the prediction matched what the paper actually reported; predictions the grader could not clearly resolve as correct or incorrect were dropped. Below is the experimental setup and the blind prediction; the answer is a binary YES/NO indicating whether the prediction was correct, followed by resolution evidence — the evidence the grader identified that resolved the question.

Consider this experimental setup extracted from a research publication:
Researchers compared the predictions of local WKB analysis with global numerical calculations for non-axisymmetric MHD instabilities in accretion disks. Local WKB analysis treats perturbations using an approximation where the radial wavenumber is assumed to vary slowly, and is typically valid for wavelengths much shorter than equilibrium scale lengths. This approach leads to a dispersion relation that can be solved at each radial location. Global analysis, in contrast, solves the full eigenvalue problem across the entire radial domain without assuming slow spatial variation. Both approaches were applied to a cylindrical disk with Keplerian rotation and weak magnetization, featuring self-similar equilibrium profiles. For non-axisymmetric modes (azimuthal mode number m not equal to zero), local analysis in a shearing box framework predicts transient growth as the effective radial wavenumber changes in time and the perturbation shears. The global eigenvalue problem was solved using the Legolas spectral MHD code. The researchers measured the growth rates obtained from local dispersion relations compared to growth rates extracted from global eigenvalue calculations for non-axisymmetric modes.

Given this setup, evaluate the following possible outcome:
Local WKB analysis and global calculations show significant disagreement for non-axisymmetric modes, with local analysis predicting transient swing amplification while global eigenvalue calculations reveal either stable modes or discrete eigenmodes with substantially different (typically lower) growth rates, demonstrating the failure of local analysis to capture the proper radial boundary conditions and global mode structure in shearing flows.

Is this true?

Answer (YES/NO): NO